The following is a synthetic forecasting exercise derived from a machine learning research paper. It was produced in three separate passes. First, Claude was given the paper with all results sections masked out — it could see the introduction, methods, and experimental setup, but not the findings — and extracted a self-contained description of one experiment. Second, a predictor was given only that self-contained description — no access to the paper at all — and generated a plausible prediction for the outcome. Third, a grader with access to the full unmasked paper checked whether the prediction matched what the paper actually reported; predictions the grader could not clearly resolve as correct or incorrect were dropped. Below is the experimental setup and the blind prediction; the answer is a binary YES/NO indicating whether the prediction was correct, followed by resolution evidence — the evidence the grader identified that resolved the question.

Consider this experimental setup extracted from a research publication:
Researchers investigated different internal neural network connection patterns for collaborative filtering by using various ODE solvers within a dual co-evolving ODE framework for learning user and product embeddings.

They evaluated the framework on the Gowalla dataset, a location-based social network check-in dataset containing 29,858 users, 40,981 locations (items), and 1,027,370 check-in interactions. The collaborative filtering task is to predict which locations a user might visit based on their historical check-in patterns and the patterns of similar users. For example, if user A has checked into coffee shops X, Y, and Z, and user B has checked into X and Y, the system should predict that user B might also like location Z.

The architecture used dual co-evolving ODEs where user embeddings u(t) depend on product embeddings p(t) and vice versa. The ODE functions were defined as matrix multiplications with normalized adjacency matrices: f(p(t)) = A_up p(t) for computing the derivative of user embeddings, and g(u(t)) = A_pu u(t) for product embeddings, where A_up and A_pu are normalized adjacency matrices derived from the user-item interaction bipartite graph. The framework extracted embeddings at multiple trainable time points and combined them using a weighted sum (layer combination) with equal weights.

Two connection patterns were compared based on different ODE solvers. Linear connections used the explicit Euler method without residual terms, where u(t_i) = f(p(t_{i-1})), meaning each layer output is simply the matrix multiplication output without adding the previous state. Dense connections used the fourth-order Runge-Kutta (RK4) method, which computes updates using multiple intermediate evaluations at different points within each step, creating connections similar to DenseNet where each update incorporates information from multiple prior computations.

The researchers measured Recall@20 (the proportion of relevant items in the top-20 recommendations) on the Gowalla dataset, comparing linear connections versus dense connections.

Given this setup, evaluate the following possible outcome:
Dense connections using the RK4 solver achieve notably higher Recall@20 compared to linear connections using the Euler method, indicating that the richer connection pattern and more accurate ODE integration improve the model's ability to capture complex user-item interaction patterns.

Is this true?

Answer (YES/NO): YES